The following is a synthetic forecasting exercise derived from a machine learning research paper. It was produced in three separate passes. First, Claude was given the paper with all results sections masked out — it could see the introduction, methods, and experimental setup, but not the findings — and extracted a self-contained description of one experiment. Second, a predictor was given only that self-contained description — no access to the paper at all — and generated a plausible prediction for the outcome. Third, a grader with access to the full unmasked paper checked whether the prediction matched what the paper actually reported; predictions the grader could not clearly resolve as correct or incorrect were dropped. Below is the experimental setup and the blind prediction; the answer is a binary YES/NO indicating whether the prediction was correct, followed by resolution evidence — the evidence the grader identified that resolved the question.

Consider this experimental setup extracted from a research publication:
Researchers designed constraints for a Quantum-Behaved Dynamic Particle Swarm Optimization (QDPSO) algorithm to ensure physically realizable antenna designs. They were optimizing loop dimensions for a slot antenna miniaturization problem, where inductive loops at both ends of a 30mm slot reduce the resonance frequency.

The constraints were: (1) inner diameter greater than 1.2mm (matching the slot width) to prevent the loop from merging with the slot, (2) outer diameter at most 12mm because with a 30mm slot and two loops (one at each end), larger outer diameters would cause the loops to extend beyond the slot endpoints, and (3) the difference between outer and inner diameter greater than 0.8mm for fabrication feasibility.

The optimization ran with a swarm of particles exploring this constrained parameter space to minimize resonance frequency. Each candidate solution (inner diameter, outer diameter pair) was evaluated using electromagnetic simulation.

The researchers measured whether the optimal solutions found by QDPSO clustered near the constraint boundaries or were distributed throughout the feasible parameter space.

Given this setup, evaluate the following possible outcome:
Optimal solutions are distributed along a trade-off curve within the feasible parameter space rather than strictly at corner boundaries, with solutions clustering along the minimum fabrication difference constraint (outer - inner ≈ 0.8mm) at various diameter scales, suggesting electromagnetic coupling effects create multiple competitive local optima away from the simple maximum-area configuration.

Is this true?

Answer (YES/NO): NO